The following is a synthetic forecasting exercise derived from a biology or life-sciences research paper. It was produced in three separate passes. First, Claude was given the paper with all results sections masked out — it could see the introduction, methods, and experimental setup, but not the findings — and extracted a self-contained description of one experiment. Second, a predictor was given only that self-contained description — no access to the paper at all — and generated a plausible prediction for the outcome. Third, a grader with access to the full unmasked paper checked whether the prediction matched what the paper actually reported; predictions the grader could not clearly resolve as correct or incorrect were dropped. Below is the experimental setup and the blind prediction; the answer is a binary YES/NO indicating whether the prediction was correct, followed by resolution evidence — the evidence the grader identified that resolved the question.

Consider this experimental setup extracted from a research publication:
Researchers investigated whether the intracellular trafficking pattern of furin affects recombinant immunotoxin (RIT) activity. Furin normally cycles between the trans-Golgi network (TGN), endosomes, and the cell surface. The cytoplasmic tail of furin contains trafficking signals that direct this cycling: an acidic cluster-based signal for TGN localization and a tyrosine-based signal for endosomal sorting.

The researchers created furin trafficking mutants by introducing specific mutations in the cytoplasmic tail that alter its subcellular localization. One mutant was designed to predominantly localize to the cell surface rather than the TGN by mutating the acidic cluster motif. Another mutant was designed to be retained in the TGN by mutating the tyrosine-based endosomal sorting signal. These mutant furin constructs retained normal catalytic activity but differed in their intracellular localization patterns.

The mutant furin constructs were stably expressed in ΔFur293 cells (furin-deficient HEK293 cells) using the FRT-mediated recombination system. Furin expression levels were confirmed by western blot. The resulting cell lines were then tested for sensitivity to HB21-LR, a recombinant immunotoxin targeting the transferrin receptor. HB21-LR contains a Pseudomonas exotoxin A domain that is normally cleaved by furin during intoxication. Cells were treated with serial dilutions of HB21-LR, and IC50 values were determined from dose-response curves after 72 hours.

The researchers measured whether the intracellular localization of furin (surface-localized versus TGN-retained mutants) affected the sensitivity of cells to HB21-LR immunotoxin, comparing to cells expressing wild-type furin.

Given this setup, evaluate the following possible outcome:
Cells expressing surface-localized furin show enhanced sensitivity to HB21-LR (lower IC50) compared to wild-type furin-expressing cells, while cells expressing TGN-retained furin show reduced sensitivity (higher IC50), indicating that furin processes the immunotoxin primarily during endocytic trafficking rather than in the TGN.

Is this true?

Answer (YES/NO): NO